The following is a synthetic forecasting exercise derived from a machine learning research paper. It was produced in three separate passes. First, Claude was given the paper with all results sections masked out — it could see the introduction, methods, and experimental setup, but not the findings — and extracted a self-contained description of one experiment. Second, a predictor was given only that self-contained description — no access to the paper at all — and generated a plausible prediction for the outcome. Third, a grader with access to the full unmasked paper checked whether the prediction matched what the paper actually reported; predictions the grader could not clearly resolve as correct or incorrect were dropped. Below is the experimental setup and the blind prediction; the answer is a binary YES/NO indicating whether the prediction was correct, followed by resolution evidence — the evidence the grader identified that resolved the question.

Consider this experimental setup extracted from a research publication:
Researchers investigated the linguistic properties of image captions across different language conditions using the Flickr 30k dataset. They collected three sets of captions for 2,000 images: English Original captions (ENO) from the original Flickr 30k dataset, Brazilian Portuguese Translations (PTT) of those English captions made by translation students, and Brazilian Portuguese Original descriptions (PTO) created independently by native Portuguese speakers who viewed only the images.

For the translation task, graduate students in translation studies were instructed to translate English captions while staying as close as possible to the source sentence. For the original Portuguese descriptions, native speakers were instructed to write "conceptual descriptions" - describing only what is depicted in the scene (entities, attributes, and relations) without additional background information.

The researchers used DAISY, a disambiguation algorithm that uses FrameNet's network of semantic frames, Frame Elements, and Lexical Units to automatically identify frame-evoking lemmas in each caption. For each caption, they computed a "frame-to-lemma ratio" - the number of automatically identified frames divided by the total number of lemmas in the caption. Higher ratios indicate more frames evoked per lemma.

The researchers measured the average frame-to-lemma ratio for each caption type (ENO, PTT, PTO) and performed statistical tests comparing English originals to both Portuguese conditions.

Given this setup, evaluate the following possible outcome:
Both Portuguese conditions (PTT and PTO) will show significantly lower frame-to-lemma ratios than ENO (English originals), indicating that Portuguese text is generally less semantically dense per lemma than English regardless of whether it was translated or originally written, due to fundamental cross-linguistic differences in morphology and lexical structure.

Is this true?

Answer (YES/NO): NO